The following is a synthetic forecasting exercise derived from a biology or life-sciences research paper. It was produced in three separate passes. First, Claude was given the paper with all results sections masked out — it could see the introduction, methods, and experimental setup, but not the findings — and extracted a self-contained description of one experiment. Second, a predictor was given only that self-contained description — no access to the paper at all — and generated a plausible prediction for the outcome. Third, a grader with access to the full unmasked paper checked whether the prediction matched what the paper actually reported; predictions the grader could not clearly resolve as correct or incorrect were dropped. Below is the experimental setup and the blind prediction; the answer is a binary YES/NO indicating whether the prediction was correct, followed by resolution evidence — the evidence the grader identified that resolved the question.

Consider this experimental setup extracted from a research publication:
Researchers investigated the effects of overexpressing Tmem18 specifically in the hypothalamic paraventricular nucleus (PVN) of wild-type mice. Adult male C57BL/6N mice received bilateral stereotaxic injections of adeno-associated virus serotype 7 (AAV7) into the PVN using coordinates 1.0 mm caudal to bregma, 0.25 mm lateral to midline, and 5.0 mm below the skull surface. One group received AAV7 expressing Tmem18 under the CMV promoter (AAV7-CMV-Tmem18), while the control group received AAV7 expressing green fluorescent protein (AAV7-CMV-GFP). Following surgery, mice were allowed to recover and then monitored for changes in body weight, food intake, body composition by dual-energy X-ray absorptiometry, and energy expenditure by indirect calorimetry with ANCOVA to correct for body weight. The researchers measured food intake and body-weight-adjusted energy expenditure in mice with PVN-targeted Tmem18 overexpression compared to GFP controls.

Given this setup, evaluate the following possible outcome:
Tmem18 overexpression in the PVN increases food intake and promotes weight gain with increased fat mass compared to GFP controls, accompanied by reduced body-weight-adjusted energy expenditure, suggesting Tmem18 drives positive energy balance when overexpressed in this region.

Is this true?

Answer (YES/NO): NO